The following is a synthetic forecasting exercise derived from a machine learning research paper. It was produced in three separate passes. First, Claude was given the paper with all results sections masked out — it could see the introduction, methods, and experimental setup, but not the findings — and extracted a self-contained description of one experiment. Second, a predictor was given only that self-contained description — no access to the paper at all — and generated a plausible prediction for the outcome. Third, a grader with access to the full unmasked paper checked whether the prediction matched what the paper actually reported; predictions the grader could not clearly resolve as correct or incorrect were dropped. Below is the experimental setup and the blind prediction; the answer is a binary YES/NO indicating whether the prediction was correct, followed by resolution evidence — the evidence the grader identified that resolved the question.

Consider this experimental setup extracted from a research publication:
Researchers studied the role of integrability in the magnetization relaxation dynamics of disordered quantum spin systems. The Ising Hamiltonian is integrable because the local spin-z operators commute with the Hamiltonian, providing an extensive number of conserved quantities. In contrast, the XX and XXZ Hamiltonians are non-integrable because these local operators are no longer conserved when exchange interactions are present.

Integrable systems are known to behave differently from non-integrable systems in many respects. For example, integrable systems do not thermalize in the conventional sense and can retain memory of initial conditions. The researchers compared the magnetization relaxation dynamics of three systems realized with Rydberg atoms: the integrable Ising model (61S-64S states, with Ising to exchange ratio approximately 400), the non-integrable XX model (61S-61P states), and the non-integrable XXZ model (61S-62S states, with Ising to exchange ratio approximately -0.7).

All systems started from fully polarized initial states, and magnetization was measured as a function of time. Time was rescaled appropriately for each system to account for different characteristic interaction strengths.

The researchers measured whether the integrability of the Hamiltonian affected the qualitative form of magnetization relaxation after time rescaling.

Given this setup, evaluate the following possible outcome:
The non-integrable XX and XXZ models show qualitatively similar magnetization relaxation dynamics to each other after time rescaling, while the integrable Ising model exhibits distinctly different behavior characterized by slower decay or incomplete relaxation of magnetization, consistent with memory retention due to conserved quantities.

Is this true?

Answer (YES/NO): NO